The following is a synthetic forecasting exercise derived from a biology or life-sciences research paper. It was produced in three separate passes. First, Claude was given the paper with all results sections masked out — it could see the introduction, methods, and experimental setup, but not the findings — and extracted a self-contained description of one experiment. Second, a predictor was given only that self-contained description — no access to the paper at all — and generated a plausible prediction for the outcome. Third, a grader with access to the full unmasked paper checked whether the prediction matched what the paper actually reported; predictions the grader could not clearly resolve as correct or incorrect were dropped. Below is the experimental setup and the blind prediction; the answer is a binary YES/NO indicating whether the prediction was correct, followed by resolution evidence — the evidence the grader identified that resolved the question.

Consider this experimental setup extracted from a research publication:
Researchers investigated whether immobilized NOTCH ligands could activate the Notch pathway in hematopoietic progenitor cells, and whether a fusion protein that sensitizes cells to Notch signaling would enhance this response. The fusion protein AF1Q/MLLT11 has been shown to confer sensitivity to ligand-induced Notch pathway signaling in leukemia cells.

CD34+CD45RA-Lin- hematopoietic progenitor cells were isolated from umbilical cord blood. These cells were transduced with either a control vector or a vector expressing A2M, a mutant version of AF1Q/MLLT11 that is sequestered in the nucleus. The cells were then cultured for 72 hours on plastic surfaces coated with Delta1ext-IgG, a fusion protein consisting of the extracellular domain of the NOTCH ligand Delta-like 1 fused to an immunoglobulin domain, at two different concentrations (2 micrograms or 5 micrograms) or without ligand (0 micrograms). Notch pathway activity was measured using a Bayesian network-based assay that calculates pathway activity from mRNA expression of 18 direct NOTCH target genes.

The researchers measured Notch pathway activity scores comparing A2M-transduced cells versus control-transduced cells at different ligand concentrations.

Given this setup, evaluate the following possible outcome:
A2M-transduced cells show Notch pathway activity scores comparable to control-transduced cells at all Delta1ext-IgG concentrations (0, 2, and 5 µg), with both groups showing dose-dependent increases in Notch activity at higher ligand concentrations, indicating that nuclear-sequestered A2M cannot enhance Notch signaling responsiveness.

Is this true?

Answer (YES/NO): NO